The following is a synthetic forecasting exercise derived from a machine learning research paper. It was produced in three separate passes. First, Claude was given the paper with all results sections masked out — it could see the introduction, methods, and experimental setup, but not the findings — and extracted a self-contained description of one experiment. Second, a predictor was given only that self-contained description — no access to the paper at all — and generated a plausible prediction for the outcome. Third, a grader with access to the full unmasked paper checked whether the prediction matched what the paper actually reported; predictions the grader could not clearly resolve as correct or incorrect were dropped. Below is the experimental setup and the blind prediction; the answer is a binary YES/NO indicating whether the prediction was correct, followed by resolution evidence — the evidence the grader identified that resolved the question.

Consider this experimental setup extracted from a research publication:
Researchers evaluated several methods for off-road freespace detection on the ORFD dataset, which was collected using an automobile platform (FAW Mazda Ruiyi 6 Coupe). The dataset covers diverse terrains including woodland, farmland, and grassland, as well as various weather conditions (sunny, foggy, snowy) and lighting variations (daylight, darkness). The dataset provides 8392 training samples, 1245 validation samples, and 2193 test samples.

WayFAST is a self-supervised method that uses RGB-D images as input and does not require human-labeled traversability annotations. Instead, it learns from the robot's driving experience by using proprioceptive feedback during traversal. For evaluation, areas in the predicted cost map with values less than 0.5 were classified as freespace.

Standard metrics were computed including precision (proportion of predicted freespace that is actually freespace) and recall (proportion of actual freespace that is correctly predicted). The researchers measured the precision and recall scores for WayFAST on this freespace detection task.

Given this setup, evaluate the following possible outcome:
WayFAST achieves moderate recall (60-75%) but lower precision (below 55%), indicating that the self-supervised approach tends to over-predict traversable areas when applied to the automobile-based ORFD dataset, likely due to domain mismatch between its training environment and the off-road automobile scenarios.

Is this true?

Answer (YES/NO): NO